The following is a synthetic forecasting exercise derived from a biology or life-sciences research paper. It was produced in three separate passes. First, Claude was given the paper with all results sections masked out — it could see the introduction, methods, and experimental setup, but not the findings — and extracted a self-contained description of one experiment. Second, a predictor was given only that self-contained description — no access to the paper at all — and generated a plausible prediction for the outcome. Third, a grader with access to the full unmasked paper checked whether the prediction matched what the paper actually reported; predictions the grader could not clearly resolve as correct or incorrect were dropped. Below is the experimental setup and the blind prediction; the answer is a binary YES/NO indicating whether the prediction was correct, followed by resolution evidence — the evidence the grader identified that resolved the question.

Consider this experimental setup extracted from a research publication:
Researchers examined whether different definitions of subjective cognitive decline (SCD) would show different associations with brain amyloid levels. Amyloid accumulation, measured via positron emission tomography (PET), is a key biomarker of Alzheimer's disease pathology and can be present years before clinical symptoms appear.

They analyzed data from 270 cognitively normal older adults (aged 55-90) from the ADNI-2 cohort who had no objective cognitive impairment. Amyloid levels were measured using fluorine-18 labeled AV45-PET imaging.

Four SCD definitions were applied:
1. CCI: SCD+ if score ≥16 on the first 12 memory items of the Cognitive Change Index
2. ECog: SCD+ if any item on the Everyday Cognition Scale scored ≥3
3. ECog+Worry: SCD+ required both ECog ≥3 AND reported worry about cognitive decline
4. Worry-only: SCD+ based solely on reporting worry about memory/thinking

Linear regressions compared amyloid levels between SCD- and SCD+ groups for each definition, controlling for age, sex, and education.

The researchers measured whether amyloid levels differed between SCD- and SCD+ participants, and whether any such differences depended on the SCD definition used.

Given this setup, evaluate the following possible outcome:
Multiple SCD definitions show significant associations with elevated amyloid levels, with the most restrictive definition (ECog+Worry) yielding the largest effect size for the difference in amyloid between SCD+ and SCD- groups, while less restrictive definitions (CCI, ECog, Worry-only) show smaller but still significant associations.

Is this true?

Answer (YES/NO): NO